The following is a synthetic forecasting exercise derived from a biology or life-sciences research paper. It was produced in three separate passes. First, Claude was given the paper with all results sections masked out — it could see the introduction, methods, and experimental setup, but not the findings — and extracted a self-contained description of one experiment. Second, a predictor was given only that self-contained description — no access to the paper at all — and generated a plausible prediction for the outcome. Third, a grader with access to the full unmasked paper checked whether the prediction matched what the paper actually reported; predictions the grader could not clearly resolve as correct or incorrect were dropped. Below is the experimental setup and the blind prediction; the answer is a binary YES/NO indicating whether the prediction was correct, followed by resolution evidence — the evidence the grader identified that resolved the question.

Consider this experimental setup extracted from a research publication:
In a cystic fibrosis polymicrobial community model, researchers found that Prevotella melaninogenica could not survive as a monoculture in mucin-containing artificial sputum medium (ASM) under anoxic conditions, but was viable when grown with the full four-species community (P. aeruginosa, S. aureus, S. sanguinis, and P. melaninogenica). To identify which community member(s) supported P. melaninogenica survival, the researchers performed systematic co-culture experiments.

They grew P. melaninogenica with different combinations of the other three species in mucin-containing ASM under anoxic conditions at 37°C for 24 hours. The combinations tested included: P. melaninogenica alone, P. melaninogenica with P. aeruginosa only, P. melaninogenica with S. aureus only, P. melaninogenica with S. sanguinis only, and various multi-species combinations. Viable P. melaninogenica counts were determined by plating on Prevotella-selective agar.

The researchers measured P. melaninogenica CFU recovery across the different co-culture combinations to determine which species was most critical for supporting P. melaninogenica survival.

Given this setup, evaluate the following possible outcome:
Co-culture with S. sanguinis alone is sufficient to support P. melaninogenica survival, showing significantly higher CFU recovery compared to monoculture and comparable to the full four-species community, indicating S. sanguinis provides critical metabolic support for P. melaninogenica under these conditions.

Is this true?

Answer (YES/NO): NO